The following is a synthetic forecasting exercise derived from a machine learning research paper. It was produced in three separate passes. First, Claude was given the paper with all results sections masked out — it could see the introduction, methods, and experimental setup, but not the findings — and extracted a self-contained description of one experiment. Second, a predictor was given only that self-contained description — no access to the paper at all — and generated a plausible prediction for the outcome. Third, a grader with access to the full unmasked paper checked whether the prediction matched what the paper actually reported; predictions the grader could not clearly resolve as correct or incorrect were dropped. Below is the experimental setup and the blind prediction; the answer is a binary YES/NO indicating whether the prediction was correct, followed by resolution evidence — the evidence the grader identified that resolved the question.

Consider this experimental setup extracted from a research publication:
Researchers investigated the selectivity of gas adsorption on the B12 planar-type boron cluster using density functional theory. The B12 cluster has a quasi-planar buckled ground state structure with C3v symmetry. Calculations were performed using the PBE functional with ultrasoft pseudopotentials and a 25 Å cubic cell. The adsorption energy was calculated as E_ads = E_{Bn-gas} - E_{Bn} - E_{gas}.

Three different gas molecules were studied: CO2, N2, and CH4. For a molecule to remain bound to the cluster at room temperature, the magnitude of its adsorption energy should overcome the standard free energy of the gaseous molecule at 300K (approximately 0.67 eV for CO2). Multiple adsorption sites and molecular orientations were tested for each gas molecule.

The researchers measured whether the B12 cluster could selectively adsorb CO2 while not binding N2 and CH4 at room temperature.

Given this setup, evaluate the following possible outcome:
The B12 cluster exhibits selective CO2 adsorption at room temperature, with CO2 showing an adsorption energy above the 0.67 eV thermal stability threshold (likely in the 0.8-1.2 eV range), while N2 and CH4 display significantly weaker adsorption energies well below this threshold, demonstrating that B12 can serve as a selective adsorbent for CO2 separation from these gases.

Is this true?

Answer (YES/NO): NO